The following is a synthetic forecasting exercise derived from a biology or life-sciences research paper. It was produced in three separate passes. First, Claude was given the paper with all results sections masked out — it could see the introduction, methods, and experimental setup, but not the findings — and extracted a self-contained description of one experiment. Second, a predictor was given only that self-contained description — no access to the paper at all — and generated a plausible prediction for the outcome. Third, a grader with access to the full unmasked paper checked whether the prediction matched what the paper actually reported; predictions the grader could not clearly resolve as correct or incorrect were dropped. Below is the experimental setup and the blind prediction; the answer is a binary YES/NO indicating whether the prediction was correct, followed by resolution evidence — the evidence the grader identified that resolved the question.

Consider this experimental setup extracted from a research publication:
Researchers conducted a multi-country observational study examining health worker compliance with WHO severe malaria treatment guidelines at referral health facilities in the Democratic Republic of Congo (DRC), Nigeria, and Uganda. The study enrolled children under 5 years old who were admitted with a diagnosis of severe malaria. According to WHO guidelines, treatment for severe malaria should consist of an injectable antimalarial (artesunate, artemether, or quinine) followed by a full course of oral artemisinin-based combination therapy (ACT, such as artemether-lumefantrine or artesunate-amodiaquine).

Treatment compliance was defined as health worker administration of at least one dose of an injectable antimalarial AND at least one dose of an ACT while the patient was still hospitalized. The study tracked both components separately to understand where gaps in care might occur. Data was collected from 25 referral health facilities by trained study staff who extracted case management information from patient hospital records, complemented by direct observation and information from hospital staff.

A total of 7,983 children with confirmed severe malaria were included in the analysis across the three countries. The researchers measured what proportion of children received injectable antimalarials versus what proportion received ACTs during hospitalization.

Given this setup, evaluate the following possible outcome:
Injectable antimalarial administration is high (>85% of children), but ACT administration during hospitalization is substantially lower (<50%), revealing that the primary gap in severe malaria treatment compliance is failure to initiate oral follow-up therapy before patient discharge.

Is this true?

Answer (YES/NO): YES